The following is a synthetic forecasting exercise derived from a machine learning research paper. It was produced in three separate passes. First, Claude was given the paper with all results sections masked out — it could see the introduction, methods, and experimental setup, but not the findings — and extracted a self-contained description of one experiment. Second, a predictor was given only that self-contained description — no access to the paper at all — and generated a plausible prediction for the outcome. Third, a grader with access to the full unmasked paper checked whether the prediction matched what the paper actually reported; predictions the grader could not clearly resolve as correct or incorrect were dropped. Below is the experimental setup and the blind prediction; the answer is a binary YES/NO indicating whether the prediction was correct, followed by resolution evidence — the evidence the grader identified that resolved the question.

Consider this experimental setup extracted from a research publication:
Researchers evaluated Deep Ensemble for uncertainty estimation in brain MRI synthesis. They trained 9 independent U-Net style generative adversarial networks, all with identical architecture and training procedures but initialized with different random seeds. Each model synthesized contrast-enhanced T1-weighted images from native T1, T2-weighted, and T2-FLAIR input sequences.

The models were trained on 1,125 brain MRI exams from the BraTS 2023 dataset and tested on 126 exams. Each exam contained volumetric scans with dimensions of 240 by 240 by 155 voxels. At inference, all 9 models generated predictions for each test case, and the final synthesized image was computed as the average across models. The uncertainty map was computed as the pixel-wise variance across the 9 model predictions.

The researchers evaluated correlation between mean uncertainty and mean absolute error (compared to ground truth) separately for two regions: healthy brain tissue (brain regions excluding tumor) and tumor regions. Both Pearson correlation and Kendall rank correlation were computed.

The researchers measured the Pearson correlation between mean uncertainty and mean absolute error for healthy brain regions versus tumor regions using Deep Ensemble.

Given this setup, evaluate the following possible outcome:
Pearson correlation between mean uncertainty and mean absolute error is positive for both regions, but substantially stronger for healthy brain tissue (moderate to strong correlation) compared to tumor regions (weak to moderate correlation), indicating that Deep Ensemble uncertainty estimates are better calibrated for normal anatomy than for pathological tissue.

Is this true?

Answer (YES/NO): NO